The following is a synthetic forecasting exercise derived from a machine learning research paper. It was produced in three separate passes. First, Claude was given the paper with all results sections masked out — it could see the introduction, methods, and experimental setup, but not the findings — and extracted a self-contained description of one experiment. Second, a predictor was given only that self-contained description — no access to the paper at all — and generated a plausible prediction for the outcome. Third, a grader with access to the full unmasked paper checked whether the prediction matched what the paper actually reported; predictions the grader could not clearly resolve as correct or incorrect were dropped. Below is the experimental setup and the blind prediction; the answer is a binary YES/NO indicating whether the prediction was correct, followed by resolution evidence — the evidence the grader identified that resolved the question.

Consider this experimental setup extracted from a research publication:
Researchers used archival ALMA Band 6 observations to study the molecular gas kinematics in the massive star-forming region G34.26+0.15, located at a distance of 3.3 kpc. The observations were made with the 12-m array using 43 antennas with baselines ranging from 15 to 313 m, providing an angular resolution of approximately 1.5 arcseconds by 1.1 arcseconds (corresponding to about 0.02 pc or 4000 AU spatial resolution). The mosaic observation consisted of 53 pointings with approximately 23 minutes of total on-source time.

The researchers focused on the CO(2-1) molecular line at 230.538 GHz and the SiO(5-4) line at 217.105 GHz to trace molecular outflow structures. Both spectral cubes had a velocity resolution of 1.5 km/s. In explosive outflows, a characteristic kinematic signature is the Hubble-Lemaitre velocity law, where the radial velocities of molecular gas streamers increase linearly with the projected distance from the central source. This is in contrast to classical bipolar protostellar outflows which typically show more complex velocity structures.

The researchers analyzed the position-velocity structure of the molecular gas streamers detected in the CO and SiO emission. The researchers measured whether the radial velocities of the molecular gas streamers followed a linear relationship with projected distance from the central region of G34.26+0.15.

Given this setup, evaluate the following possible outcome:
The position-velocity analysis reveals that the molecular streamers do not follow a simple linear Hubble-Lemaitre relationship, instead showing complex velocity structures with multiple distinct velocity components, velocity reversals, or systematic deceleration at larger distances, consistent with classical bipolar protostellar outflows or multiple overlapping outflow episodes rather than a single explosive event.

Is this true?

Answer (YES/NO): NO